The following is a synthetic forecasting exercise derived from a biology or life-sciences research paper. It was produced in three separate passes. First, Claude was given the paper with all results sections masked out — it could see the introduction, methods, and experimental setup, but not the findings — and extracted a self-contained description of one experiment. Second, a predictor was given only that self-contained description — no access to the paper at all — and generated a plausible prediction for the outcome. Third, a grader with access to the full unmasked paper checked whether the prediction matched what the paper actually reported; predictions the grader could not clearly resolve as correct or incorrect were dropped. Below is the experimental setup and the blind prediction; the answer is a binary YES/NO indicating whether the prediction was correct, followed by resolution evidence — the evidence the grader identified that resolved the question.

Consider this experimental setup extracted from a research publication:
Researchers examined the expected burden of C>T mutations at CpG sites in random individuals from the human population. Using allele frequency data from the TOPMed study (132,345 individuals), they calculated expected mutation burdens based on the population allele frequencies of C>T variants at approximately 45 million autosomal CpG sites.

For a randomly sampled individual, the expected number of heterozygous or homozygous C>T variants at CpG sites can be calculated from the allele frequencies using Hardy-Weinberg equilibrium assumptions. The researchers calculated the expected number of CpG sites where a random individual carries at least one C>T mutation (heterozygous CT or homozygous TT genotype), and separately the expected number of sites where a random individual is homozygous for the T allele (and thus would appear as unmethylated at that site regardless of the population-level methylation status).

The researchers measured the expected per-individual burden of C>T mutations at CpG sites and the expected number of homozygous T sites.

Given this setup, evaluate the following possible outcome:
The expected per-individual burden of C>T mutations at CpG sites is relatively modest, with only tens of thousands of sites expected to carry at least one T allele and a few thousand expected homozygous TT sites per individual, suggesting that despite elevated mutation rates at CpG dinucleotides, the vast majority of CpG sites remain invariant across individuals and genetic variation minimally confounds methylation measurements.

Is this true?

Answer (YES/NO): NO